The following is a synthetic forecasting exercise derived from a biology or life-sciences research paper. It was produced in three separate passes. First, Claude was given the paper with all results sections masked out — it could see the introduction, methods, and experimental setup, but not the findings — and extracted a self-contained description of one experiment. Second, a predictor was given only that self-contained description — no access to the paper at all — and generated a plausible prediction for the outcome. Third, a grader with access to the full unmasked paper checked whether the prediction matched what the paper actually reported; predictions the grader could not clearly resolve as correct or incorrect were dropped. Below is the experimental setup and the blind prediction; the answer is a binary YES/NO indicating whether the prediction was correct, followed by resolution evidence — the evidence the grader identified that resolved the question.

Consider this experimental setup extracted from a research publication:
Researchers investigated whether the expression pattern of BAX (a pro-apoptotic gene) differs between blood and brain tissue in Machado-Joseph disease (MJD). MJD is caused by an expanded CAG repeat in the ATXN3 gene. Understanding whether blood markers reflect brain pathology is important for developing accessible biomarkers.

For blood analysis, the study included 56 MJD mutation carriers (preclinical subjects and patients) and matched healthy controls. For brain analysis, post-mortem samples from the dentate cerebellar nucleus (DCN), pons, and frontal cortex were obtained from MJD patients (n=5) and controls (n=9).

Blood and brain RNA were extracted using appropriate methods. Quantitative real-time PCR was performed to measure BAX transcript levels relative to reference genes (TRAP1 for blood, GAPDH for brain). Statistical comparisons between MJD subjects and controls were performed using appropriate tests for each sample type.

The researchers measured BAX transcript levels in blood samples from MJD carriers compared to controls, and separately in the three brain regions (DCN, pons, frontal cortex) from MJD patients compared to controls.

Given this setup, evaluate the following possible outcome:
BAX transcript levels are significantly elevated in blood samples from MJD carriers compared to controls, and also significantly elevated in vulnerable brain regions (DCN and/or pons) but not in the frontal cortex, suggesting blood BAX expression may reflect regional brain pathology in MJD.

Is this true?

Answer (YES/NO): NO